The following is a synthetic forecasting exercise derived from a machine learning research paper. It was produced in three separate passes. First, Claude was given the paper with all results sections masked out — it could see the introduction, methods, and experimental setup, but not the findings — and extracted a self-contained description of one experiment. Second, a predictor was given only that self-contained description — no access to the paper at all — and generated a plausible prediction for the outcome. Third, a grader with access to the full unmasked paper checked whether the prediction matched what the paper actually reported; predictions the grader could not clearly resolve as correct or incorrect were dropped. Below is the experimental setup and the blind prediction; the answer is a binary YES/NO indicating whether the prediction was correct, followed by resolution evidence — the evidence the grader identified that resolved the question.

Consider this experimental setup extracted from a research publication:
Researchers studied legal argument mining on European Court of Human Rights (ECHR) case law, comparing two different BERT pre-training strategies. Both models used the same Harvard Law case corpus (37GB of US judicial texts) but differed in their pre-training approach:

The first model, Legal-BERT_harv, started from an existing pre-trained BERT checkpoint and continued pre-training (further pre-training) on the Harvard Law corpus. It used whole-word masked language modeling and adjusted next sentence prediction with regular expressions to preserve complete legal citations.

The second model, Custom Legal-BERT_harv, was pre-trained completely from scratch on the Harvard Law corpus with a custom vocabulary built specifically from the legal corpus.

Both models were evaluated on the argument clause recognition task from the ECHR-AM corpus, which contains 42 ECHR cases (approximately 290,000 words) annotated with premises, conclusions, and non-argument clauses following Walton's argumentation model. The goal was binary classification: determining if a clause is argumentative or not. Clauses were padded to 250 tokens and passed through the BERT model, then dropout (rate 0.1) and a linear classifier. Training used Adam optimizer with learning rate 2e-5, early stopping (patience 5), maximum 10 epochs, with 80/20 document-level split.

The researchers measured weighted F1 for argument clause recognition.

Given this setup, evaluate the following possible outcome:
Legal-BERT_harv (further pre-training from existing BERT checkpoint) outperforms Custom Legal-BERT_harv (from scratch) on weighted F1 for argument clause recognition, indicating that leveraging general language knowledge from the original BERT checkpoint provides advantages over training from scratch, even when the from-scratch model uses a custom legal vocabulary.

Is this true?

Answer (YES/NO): NO